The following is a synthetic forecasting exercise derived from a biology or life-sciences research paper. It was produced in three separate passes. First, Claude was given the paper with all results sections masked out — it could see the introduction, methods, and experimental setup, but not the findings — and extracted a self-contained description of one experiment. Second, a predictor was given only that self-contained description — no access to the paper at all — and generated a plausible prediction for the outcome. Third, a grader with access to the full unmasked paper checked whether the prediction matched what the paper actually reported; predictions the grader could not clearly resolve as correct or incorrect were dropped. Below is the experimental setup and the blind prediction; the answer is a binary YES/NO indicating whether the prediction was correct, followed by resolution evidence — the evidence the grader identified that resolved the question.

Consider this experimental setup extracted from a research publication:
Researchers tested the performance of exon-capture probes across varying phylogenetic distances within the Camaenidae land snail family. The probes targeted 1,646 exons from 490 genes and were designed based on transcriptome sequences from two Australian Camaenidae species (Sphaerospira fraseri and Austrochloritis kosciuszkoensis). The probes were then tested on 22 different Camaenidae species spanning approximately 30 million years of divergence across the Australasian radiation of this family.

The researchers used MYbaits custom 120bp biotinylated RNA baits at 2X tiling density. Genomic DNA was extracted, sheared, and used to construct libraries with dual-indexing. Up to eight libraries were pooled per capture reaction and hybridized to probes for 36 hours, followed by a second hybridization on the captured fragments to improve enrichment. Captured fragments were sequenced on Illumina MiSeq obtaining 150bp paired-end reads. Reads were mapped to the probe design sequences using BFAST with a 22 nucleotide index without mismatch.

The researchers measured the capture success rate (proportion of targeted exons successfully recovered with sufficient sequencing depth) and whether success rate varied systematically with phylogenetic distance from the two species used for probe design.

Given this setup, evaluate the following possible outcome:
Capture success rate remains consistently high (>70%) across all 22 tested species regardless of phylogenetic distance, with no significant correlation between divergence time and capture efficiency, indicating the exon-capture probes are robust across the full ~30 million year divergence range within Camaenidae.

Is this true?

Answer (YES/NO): YES